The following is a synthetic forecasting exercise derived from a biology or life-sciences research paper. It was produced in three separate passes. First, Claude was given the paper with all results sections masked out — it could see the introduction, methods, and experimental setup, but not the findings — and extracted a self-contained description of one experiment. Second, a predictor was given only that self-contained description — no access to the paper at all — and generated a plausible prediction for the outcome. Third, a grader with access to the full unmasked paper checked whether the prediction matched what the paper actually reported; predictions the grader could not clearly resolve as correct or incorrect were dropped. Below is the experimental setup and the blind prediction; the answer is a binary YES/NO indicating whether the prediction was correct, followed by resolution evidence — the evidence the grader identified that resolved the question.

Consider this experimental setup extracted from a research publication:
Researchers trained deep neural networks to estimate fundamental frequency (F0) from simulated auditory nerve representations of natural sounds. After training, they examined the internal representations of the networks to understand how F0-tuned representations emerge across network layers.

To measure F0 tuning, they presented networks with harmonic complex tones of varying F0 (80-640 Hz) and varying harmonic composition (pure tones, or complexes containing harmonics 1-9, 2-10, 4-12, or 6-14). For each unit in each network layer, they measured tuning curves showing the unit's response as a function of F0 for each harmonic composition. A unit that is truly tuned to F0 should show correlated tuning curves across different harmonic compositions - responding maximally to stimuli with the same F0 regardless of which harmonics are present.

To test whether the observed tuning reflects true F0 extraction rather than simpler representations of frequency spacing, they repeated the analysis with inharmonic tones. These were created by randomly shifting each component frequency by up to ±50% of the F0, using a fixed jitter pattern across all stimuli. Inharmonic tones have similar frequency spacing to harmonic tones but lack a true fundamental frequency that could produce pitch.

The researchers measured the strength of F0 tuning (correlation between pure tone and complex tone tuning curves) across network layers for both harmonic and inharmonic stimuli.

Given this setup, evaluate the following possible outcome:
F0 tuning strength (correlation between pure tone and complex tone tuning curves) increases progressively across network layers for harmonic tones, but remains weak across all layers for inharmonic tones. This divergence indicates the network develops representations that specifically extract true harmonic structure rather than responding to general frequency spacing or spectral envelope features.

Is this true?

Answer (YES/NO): YES